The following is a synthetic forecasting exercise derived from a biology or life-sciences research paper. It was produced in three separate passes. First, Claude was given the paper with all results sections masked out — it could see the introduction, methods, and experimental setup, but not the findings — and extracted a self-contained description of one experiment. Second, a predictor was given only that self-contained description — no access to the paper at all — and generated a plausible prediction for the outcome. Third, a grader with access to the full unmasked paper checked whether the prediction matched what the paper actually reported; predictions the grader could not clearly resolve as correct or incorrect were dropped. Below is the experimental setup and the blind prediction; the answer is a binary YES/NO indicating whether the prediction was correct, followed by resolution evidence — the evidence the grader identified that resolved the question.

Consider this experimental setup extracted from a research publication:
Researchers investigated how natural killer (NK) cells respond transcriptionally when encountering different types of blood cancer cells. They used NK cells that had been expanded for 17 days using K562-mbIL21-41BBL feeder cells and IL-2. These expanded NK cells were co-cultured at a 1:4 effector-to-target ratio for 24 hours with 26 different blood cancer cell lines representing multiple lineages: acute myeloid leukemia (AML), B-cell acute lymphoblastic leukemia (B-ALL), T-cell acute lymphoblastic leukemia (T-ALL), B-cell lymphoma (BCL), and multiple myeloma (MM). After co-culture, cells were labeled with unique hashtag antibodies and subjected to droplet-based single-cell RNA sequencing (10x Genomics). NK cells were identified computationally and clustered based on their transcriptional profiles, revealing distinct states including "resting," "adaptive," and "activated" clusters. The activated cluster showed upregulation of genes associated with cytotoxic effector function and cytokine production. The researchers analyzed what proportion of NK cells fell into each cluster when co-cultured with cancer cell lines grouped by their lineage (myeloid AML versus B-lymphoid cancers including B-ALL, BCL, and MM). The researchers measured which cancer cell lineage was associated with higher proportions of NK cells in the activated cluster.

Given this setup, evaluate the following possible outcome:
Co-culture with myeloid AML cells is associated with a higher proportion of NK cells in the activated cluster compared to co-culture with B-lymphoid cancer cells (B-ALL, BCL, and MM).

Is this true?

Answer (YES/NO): YES